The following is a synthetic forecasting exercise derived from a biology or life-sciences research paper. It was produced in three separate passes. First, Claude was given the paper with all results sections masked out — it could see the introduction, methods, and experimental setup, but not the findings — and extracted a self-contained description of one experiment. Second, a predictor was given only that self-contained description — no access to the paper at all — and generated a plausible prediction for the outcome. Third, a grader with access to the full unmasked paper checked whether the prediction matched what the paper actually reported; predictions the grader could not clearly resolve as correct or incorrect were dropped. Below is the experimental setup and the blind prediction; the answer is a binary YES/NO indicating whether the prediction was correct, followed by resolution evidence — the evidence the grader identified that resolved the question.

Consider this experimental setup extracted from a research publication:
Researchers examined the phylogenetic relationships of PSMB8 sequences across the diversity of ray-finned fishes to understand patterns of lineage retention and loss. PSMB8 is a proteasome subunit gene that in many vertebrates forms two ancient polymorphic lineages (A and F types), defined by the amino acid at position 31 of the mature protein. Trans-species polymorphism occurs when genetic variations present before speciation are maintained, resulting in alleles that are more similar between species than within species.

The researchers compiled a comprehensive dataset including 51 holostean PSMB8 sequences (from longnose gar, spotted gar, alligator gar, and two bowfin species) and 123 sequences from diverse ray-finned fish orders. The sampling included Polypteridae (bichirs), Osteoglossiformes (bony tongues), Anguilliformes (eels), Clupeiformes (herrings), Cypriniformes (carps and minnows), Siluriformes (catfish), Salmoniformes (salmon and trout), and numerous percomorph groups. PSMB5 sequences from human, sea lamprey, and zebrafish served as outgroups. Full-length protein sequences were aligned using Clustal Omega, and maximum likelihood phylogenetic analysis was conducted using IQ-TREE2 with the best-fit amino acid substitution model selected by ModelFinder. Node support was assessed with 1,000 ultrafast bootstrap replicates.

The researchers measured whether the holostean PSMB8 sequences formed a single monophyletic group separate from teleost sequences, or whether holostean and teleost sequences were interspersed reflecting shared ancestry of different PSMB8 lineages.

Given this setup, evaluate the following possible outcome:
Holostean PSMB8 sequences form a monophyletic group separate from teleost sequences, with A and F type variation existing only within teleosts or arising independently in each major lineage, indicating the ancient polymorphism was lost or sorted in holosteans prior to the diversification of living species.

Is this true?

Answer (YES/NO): NO